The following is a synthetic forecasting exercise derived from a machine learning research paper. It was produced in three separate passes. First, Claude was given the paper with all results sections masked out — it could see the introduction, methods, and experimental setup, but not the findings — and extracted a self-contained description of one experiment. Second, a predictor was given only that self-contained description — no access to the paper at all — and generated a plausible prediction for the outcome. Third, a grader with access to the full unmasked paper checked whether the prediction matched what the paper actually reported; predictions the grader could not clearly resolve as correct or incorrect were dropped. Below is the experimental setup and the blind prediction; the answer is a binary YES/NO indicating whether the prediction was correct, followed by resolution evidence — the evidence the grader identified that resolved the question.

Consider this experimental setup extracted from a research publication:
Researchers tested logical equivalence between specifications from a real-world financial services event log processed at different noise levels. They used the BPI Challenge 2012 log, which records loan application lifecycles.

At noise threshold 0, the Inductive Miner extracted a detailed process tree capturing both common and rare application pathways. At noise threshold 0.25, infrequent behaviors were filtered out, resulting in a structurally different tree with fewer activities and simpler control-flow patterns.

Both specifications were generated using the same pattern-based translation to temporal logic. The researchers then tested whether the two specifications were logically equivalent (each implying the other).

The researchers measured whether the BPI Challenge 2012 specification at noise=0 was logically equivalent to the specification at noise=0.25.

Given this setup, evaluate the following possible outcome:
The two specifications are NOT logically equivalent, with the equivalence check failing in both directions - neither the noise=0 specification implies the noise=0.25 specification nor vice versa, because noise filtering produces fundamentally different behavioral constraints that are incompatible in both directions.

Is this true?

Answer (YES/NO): NO